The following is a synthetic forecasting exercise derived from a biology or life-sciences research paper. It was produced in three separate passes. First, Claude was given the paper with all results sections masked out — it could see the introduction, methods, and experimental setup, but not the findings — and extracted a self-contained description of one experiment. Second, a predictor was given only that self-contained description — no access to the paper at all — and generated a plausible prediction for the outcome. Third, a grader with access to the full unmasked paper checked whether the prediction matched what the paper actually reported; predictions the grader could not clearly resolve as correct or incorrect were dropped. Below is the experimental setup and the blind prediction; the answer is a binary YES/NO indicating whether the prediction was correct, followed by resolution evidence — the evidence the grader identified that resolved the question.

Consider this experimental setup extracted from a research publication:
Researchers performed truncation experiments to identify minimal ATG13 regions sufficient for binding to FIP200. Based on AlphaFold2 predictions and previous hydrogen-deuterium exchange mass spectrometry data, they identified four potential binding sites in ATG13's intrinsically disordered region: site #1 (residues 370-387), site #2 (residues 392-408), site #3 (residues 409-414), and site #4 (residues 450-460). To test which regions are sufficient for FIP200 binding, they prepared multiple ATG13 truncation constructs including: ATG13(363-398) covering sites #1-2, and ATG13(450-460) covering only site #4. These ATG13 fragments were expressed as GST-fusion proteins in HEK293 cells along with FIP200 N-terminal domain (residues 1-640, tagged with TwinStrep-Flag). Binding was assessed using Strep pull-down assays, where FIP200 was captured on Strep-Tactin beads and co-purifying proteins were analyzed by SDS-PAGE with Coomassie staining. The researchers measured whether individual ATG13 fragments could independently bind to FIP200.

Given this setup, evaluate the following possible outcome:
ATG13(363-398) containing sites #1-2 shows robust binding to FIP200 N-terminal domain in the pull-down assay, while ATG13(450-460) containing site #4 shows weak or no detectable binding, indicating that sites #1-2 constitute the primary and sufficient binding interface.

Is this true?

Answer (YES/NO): NO